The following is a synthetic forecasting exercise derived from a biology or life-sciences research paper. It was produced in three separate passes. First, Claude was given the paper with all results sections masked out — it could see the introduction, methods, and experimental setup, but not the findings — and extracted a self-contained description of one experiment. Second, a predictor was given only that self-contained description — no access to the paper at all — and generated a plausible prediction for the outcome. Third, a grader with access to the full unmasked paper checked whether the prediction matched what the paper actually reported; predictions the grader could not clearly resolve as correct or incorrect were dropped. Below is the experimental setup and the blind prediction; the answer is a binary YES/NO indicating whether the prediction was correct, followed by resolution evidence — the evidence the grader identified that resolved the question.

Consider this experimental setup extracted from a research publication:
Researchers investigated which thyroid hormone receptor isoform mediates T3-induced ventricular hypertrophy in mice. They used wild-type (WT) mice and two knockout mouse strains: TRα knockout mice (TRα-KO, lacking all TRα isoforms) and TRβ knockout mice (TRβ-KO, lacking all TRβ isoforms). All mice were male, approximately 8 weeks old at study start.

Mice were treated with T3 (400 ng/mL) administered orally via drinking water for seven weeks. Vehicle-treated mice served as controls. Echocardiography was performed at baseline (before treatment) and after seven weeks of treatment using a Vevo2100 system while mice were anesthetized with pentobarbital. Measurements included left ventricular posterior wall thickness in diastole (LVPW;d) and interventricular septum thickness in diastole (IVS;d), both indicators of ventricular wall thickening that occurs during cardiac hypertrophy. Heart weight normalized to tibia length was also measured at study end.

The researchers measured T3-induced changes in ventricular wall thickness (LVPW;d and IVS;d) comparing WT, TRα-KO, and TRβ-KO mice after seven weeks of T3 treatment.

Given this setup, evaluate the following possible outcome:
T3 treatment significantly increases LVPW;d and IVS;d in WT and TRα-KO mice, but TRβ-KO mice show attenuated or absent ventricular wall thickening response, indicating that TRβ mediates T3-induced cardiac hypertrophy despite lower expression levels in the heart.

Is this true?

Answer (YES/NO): NO